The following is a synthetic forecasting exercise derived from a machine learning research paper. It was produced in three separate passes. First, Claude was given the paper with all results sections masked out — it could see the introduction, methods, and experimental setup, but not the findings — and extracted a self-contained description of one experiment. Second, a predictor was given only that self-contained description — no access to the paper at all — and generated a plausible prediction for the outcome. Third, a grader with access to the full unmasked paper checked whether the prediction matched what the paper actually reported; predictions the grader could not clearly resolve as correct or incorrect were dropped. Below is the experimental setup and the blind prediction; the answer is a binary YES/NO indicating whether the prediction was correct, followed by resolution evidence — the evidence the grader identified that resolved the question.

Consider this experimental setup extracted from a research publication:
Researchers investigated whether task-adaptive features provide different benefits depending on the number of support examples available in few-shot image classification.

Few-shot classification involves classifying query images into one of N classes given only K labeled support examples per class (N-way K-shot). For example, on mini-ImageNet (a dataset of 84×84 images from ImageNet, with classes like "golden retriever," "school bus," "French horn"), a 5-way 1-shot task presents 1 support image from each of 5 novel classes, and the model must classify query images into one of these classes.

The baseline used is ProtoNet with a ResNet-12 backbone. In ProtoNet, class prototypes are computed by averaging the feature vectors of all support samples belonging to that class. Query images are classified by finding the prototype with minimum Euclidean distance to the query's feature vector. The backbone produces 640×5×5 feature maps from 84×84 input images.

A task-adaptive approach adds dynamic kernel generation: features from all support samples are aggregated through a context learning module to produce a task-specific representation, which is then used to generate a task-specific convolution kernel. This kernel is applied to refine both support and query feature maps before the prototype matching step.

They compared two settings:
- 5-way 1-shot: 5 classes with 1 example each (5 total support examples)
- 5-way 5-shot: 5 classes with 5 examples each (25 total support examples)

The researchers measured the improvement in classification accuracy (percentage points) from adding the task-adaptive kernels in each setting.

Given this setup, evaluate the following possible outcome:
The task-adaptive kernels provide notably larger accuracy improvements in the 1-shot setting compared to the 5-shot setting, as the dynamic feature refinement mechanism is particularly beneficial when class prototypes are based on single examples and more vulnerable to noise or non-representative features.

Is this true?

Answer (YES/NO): YES